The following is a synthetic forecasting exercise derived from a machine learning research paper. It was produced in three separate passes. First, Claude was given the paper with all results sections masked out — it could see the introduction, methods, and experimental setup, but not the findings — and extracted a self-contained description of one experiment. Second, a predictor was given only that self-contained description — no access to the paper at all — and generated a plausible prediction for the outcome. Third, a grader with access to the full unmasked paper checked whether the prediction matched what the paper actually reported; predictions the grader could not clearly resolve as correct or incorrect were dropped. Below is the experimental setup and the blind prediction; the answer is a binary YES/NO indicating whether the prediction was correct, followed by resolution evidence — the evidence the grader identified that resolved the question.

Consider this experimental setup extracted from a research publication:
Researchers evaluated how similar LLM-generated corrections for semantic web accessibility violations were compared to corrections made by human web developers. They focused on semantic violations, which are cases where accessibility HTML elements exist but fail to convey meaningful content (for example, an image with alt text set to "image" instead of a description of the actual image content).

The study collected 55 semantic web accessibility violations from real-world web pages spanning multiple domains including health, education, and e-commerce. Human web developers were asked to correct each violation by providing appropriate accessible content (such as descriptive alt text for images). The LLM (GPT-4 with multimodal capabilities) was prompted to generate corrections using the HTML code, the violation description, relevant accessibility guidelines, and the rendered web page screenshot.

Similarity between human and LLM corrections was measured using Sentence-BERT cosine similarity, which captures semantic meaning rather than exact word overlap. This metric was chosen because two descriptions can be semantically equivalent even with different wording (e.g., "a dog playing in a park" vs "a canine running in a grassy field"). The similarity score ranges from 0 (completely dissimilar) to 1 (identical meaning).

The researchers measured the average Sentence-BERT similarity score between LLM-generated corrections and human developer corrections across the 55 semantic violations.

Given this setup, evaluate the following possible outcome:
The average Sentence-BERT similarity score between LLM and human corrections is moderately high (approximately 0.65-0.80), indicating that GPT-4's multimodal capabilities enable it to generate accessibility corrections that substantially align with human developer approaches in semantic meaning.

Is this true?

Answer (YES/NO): YES